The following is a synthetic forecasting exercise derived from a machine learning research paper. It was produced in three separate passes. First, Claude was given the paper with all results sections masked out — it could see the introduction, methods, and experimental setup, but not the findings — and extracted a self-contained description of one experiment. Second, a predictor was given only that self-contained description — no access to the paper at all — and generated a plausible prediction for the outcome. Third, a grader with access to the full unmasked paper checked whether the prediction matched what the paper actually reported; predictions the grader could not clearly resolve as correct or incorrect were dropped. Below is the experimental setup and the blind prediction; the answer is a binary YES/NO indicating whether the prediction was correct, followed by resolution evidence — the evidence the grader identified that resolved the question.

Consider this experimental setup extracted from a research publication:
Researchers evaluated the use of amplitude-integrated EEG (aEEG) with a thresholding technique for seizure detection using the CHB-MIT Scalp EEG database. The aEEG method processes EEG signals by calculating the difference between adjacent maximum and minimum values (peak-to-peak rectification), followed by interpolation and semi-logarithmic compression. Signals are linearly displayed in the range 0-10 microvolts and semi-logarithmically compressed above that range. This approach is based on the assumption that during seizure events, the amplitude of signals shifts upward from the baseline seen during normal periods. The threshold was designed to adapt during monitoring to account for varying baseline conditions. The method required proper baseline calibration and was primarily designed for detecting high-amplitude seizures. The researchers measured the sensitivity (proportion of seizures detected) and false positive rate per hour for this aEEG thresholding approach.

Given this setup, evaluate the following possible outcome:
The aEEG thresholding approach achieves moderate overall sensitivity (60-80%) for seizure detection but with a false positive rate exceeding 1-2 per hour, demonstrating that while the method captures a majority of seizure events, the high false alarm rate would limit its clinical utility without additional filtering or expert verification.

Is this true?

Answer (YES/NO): NO